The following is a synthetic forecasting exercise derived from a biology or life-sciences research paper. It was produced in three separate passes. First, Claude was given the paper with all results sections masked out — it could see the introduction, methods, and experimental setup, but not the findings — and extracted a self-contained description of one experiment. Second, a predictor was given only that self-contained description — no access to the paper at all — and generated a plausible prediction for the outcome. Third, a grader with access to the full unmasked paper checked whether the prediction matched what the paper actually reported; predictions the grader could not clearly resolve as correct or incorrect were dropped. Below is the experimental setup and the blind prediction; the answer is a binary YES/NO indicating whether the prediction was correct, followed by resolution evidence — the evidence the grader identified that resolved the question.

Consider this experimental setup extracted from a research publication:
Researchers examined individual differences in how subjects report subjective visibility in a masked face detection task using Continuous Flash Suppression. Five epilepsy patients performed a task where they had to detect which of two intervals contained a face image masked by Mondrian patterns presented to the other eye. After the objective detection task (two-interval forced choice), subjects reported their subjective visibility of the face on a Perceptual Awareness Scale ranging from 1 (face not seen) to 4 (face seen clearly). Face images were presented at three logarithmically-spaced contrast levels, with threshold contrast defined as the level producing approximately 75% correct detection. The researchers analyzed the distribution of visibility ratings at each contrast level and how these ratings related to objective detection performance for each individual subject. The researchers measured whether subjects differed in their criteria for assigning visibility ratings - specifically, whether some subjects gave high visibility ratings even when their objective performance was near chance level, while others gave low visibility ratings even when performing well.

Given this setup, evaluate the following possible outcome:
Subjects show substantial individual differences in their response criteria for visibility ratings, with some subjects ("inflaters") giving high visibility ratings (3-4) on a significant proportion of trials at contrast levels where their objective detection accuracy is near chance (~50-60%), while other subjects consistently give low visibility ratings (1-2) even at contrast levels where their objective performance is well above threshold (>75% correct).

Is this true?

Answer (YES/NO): YES